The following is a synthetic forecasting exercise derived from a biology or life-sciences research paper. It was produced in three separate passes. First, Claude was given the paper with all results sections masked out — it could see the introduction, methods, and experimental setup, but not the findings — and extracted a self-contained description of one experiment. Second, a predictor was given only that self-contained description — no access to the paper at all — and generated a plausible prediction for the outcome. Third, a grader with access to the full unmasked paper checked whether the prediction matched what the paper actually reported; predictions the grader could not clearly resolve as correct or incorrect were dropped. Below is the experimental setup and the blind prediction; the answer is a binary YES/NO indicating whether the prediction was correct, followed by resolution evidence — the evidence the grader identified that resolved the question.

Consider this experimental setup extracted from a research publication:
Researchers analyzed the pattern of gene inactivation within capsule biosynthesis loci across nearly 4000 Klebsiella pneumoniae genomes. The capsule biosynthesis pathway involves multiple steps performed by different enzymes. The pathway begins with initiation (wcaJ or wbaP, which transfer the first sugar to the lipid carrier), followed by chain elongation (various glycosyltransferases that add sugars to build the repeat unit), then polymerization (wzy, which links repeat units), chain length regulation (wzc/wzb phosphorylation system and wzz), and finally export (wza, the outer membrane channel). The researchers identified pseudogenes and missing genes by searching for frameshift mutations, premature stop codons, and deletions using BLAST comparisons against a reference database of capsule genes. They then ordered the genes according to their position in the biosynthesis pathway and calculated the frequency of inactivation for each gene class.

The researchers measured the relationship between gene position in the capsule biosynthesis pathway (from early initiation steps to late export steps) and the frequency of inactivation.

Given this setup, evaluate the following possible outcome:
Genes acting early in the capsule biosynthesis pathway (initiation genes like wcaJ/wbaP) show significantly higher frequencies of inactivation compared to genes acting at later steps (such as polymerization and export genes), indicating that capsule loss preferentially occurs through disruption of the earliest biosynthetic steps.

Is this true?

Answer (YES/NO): YES